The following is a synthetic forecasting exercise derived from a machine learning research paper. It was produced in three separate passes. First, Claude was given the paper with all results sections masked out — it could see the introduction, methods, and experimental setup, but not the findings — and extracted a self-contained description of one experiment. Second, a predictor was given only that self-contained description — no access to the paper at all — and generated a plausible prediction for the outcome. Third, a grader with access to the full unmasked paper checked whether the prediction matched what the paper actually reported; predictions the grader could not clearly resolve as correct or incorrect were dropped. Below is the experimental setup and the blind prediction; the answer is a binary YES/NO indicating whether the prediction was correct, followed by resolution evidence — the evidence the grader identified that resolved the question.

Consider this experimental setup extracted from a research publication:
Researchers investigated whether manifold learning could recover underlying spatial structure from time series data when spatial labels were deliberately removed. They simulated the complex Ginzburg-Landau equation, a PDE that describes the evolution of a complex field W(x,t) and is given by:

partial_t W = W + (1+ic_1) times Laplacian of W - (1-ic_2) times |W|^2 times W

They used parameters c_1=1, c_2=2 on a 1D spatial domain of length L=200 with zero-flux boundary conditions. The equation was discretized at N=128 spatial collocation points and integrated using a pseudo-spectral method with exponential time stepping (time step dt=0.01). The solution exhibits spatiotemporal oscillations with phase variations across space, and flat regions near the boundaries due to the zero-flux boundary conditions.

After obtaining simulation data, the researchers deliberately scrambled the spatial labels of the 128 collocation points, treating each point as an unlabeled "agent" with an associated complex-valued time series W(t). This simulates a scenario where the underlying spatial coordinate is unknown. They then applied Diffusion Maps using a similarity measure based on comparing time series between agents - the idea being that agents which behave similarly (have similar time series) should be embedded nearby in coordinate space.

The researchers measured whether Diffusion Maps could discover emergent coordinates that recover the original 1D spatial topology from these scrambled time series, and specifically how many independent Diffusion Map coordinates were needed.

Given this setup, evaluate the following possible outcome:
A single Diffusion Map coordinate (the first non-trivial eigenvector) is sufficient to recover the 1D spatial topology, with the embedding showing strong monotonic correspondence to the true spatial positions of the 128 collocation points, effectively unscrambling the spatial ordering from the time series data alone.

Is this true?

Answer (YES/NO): YES